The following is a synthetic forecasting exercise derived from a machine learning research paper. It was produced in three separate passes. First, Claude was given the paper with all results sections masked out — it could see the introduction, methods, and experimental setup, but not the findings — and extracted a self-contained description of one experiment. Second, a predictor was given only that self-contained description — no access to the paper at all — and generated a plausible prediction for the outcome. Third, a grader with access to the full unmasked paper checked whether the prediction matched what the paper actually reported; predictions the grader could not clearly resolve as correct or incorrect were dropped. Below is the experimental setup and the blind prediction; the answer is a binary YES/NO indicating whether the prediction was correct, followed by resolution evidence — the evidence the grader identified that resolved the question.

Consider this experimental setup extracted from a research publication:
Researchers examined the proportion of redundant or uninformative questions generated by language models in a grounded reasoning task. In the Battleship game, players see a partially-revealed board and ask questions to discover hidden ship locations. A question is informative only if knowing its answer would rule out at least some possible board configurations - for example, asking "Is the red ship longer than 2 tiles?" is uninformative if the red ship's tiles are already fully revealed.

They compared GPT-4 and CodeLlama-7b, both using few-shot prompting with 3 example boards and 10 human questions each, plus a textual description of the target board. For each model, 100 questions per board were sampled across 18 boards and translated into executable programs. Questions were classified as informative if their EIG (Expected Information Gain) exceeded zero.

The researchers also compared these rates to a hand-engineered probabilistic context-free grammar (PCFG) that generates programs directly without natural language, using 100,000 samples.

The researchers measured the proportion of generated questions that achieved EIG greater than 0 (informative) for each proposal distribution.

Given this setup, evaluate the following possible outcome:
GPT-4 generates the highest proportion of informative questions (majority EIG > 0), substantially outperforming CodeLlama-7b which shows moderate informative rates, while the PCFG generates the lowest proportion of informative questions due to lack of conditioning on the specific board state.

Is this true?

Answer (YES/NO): NO